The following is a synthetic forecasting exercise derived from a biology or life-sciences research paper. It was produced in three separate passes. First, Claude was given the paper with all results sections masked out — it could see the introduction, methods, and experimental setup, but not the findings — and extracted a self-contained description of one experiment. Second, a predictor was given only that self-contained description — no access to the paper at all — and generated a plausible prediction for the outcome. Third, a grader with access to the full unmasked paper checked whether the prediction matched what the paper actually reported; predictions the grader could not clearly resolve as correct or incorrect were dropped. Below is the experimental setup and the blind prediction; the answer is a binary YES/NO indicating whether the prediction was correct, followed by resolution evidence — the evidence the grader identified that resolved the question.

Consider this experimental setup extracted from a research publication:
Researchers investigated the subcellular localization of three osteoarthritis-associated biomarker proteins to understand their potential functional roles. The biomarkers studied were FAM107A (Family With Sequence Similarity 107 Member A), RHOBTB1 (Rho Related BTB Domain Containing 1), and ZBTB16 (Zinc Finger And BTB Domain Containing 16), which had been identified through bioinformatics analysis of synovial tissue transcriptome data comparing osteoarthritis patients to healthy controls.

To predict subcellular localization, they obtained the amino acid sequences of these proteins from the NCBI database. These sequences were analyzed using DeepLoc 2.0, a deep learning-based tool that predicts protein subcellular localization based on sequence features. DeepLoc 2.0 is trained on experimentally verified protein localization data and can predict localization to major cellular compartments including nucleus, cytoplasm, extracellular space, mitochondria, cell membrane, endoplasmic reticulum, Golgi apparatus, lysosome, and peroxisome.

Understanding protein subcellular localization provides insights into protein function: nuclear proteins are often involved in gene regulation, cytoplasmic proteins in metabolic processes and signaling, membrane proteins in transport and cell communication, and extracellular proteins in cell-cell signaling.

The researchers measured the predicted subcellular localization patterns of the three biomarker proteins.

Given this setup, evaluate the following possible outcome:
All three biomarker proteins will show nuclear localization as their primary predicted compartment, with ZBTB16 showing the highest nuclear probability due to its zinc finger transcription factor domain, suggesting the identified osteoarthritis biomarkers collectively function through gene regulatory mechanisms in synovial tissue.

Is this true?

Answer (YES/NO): NO